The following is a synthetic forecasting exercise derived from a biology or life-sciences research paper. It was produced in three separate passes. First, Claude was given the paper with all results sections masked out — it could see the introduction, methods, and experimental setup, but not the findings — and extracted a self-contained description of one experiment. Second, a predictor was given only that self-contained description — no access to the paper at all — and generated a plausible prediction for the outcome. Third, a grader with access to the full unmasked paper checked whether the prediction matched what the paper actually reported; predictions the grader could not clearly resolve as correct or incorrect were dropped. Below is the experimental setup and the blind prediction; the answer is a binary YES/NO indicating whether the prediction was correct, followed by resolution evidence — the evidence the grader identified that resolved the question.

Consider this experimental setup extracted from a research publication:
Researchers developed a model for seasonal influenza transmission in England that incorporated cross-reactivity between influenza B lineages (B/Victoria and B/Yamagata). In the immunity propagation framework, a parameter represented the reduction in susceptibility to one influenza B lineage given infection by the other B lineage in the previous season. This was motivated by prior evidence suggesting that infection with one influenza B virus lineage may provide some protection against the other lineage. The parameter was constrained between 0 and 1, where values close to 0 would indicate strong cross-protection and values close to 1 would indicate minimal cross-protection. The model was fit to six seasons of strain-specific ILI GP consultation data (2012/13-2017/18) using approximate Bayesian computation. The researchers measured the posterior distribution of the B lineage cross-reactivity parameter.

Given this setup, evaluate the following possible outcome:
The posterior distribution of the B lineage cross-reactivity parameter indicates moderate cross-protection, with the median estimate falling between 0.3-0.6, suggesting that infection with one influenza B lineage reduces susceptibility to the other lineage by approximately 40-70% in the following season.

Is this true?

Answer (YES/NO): NO